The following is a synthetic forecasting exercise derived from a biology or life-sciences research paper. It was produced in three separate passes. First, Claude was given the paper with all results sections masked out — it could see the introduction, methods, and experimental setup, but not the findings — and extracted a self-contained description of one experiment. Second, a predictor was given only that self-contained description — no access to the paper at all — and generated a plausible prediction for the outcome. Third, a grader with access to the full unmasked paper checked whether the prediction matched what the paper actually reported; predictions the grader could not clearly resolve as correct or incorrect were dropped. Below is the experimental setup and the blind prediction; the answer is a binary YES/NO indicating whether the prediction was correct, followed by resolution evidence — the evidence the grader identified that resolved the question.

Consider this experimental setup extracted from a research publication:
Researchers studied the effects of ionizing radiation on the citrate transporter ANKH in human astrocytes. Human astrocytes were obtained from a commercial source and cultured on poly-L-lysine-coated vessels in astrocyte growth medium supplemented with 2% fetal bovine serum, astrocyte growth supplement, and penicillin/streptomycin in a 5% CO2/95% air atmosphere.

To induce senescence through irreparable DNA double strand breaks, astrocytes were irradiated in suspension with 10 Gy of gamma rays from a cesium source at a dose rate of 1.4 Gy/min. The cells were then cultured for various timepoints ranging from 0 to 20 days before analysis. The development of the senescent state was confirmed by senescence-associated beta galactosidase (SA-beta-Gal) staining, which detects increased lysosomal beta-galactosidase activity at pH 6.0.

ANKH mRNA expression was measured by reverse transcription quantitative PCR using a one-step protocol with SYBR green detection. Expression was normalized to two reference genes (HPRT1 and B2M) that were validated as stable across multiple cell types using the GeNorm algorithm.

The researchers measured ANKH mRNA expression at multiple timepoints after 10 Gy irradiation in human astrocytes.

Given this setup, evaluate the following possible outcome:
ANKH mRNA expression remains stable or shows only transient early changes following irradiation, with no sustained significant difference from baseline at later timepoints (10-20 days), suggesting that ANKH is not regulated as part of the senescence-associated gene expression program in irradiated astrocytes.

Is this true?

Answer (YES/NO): NO